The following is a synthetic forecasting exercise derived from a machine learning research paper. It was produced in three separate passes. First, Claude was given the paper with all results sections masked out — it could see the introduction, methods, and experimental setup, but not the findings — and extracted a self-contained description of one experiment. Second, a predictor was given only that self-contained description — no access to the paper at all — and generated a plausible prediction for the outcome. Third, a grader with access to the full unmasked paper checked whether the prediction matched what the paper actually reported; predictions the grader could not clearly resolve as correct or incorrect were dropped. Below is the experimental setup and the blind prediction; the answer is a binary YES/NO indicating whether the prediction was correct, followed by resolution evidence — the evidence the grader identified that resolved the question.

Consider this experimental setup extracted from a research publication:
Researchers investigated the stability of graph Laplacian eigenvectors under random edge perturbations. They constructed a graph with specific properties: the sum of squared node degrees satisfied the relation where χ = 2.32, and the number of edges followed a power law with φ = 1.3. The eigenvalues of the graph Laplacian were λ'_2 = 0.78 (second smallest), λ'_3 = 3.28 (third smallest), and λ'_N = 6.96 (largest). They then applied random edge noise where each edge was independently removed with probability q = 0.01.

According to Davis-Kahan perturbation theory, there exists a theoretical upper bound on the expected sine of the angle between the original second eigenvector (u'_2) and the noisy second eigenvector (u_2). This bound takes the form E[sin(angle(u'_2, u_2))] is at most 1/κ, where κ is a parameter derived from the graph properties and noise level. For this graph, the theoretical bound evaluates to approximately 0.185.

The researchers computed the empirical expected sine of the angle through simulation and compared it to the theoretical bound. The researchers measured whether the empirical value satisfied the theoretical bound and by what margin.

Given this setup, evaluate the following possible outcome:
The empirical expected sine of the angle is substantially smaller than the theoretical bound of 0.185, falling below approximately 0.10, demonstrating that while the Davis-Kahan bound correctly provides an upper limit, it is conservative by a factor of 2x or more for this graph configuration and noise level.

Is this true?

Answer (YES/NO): YES